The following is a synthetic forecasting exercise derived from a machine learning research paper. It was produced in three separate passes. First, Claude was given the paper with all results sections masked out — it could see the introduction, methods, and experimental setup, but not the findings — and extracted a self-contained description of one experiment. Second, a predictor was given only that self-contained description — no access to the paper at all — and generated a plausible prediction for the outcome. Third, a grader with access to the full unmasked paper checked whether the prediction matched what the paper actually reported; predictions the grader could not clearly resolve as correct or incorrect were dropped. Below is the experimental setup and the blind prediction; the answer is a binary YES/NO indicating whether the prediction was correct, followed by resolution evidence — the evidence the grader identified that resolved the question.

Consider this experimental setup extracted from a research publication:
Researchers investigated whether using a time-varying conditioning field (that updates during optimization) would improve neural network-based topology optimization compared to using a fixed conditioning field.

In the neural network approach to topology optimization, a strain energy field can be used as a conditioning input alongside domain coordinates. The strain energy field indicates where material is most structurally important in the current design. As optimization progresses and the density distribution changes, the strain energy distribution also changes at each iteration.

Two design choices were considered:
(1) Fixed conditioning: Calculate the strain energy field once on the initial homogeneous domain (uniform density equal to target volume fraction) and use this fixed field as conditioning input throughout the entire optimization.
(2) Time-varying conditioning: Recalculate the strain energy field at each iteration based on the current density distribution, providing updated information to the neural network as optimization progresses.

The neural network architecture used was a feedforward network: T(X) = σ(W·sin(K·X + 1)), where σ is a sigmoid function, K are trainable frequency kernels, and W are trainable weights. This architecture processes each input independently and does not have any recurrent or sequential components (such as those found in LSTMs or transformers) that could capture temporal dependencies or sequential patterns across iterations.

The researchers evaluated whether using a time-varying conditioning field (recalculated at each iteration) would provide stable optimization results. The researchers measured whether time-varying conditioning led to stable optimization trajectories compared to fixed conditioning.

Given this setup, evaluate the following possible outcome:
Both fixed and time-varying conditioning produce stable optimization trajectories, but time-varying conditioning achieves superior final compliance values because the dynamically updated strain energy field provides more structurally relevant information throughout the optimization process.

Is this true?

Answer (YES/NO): NO